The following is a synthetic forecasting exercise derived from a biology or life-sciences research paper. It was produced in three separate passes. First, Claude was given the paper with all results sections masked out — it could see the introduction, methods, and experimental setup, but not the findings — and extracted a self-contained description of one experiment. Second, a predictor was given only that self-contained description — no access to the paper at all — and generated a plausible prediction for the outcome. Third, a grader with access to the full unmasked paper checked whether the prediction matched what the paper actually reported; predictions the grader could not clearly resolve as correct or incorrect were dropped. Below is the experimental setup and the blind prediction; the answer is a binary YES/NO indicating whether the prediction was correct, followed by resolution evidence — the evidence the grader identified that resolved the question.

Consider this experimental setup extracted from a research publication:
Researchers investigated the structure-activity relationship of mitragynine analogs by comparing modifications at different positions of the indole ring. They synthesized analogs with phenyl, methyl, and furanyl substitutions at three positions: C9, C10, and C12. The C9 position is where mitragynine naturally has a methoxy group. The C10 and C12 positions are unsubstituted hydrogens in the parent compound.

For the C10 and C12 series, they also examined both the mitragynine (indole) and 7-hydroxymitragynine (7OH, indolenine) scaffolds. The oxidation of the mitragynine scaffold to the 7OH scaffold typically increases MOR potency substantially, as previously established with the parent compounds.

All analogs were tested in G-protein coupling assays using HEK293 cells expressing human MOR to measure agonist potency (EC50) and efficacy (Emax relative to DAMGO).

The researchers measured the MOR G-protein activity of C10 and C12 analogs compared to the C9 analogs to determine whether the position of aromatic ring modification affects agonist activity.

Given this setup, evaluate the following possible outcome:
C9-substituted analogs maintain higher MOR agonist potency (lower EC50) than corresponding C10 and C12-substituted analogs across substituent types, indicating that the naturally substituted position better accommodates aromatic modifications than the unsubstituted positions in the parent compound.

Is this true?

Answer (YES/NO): YES